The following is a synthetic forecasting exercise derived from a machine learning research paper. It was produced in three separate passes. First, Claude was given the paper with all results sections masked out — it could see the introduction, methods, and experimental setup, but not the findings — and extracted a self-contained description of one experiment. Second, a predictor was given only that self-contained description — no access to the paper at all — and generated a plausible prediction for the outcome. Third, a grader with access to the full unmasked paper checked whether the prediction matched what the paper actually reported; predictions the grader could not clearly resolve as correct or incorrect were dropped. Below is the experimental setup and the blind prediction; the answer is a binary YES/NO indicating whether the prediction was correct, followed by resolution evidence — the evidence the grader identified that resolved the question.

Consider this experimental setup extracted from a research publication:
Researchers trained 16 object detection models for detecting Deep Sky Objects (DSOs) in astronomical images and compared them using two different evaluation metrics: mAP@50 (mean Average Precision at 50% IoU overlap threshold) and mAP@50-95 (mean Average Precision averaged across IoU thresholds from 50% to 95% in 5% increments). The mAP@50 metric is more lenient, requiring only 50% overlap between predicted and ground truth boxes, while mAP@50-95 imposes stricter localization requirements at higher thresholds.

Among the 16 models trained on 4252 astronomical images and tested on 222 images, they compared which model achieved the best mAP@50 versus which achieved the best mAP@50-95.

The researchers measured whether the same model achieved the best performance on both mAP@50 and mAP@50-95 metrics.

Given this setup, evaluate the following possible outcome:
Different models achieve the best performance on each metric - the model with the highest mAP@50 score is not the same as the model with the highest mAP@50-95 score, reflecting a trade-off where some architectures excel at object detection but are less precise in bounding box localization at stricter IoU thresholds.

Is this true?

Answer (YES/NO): NO